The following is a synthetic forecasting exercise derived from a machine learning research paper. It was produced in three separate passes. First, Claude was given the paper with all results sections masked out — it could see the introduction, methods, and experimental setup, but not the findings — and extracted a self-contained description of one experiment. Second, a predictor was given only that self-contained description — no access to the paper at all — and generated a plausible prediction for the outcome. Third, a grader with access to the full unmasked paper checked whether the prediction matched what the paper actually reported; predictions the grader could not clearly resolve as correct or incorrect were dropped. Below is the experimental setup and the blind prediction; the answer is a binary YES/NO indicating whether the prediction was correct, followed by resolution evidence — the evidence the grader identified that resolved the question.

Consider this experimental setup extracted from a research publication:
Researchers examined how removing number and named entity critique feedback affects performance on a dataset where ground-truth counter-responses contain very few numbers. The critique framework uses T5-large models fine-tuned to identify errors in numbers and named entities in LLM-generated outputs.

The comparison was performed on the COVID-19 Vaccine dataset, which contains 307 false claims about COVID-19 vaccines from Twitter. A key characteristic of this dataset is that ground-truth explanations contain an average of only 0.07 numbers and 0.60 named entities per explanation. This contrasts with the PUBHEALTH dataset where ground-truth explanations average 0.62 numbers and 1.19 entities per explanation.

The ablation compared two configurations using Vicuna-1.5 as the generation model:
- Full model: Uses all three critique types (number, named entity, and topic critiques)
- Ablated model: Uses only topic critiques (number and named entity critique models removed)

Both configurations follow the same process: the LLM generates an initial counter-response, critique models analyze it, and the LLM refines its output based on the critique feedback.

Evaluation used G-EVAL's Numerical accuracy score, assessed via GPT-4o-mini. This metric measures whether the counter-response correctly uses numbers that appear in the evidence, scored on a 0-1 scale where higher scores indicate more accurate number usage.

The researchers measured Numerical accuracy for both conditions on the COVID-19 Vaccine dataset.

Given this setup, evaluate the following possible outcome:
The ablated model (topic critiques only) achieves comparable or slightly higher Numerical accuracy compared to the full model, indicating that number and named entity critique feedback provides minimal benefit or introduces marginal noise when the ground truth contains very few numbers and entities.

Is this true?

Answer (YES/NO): YES